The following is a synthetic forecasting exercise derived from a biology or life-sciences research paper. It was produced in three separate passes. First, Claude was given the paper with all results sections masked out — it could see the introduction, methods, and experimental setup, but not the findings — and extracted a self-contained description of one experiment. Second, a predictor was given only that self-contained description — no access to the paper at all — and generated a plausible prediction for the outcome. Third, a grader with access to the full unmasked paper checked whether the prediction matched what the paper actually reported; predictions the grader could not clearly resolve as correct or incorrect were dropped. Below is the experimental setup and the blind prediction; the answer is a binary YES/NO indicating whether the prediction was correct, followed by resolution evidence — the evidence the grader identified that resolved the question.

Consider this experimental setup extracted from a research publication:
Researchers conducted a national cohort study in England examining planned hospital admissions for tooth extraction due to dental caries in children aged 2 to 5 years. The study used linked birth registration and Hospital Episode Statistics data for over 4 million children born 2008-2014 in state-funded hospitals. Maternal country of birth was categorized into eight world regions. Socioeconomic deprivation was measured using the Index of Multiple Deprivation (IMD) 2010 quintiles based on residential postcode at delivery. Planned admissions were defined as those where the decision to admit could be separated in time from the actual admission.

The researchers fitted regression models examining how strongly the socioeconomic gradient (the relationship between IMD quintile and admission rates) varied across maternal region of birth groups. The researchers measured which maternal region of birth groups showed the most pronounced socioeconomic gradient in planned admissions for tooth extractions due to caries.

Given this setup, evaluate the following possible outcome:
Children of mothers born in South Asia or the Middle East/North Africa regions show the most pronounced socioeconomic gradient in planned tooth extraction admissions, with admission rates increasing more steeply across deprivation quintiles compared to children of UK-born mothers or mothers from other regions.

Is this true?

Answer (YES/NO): NO